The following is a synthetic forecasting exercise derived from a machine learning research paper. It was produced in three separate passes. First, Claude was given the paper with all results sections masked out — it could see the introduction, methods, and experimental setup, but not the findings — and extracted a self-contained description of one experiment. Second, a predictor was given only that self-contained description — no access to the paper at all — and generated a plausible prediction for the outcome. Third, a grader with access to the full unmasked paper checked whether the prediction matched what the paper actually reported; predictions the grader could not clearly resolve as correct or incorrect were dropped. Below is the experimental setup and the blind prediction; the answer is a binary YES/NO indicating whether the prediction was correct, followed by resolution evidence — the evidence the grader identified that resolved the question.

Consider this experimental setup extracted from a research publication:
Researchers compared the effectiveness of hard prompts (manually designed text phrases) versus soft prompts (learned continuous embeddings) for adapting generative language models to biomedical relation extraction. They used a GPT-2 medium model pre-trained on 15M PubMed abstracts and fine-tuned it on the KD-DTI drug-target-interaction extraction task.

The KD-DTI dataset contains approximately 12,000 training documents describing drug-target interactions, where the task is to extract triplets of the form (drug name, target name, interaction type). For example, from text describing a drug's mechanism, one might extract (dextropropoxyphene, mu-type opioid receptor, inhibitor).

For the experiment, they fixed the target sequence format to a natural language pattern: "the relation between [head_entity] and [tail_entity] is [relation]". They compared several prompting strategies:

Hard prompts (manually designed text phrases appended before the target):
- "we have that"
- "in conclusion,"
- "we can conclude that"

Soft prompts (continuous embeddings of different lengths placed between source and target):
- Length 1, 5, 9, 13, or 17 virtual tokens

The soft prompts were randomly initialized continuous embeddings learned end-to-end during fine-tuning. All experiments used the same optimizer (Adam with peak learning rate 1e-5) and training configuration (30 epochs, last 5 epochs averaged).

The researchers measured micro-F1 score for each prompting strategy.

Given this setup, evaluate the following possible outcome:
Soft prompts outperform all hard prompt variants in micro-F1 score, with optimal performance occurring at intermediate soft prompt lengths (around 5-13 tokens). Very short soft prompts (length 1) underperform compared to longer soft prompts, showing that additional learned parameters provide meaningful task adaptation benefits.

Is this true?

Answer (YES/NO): NO